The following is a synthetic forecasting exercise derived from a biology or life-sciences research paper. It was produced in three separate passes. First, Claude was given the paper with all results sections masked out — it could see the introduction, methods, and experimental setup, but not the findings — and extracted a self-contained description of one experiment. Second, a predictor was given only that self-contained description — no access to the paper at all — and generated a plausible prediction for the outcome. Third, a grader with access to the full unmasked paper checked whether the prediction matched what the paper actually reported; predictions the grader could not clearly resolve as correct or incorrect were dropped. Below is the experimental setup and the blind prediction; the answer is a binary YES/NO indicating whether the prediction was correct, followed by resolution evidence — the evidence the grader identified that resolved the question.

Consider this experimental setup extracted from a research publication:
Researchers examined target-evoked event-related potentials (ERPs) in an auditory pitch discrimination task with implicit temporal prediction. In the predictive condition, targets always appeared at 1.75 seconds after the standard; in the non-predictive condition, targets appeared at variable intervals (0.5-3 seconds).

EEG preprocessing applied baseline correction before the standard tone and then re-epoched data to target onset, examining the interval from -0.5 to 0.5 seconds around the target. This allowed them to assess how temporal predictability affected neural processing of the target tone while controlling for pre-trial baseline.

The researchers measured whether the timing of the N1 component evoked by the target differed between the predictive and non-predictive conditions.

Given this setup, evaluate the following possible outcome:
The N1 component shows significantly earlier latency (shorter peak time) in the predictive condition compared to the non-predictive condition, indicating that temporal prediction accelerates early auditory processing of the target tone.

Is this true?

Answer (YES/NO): YES